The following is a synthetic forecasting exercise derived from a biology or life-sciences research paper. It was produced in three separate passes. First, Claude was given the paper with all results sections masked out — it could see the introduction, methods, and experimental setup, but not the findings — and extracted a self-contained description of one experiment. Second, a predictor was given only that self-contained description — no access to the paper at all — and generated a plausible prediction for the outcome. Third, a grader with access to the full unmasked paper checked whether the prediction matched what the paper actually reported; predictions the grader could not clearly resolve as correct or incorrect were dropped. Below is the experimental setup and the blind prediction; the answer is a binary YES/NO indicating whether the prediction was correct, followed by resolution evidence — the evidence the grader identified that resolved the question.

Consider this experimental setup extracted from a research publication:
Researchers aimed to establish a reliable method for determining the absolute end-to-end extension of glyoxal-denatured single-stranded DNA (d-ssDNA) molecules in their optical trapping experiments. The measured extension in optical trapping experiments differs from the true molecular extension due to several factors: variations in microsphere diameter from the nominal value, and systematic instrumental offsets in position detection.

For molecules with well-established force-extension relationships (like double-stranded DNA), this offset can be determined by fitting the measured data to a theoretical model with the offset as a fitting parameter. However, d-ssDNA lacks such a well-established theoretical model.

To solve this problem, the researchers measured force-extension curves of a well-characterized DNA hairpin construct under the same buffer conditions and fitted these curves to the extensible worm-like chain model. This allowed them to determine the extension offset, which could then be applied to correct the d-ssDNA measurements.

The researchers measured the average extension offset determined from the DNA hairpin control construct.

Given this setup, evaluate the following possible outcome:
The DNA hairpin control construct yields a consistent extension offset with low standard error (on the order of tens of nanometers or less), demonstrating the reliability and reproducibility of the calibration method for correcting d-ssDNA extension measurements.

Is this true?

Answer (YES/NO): YES